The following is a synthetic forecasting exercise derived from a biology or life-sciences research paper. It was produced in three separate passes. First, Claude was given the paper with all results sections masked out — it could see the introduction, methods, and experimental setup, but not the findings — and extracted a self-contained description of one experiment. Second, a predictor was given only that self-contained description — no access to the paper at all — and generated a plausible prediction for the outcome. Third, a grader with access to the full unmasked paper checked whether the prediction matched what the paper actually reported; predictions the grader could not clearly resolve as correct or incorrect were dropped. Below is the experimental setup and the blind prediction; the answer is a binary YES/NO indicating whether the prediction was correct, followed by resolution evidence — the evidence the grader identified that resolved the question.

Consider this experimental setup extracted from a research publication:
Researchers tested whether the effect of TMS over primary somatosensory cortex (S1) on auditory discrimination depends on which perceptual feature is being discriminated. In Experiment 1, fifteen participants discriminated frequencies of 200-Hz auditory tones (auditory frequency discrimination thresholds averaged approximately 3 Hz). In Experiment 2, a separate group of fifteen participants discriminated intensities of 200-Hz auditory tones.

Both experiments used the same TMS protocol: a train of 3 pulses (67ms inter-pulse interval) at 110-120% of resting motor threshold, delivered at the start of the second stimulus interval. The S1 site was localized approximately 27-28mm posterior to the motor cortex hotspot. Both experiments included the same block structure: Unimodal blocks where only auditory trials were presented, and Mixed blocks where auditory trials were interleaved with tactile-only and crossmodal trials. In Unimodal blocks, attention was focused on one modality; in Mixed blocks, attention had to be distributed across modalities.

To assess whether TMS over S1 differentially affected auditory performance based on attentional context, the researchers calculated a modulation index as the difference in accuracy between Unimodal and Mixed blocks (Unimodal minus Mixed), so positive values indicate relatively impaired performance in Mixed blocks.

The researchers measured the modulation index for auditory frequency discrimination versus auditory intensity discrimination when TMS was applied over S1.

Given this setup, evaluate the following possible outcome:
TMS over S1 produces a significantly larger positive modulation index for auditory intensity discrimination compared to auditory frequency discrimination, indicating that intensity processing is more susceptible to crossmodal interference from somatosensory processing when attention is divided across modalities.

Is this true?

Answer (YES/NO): NO